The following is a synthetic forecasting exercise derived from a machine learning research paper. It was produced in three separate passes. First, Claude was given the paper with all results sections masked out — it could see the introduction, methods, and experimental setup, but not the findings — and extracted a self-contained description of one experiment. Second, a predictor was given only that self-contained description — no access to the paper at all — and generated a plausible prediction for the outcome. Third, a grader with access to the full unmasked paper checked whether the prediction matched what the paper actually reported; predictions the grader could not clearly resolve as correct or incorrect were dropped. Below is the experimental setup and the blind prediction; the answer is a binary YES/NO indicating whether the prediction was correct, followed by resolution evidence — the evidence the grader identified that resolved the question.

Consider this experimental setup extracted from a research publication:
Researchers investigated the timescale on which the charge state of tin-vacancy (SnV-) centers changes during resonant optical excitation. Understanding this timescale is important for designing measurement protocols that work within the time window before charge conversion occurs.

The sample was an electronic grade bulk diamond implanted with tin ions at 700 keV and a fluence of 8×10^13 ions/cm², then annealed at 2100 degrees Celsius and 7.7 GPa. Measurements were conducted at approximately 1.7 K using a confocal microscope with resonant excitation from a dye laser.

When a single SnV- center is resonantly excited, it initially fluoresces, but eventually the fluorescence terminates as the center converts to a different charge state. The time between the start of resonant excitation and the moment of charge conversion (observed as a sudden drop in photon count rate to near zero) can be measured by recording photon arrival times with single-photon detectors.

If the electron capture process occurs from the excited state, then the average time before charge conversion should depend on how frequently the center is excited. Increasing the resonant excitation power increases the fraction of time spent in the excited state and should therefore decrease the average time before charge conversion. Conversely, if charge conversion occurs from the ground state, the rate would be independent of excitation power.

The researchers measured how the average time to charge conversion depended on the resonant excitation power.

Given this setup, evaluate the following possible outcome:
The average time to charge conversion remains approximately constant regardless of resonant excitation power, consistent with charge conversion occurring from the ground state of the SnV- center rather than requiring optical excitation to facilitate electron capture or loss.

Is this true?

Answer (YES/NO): NO